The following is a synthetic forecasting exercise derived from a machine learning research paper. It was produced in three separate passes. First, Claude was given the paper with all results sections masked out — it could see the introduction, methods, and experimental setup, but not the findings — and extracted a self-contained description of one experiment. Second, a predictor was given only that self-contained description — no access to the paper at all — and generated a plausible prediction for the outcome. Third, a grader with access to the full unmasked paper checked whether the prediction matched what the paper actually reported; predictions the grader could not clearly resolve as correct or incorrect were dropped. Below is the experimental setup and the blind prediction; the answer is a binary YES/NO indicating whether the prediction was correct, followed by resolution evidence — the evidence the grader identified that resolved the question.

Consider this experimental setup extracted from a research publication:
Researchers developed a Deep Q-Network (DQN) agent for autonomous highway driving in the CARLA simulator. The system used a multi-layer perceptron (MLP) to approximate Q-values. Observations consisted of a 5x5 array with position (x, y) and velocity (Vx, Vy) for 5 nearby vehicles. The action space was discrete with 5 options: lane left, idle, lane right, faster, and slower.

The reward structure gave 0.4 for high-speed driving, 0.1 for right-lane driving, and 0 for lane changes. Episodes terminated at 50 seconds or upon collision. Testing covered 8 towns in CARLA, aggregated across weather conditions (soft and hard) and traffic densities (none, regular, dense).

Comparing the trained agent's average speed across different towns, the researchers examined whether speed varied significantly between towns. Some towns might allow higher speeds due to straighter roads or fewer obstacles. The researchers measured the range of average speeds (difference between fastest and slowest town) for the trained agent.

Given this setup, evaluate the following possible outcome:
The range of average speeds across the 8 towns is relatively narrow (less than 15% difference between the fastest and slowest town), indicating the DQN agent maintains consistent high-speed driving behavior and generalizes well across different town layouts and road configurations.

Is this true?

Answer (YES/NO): NO